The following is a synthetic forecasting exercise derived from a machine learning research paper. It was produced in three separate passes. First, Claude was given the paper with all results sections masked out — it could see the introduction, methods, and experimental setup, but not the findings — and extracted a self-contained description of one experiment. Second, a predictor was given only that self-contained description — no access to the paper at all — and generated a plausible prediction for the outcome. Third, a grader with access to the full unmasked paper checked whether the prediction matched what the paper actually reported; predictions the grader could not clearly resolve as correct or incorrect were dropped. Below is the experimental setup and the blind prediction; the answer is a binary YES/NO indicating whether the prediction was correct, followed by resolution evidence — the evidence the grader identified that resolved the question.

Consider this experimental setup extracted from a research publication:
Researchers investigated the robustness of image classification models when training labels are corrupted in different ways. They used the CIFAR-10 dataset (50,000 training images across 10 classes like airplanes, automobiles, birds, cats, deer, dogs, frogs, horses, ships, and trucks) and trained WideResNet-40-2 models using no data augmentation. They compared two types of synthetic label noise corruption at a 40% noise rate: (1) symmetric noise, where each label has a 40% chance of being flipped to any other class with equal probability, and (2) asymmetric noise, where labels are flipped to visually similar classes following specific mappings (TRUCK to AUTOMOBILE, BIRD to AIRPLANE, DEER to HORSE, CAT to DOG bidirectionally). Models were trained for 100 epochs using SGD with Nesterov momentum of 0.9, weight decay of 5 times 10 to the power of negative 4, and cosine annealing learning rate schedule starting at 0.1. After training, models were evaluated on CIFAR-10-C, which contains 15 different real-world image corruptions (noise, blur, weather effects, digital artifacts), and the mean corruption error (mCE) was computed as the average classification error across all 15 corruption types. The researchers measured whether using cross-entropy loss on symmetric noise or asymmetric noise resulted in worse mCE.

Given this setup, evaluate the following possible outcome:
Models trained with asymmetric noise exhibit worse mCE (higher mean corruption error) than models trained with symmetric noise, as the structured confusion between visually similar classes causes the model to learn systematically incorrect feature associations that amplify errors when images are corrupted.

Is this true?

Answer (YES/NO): NO